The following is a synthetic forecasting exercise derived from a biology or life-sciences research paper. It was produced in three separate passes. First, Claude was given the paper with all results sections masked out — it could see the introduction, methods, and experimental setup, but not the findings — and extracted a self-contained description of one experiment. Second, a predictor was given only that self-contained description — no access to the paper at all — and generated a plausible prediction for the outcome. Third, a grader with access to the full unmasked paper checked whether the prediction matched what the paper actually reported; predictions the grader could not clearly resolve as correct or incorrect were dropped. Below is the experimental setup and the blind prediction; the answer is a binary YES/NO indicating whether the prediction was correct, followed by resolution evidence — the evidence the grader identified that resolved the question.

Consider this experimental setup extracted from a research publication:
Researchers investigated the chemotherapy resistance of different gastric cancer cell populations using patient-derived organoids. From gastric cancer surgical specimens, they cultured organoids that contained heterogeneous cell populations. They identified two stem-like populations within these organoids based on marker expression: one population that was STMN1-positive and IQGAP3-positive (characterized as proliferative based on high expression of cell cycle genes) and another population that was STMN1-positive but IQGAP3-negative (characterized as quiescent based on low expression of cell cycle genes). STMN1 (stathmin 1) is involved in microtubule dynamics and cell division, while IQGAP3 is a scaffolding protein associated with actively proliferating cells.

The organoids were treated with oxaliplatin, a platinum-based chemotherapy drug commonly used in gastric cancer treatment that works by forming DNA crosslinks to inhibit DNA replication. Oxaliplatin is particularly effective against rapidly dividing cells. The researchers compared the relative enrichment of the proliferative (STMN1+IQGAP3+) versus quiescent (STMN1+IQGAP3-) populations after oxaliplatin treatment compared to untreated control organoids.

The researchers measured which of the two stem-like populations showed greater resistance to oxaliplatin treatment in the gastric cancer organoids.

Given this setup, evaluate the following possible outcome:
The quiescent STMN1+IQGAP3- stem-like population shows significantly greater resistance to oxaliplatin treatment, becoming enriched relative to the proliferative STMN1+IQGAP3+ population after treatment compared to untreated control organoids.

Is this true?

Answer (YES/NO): YES